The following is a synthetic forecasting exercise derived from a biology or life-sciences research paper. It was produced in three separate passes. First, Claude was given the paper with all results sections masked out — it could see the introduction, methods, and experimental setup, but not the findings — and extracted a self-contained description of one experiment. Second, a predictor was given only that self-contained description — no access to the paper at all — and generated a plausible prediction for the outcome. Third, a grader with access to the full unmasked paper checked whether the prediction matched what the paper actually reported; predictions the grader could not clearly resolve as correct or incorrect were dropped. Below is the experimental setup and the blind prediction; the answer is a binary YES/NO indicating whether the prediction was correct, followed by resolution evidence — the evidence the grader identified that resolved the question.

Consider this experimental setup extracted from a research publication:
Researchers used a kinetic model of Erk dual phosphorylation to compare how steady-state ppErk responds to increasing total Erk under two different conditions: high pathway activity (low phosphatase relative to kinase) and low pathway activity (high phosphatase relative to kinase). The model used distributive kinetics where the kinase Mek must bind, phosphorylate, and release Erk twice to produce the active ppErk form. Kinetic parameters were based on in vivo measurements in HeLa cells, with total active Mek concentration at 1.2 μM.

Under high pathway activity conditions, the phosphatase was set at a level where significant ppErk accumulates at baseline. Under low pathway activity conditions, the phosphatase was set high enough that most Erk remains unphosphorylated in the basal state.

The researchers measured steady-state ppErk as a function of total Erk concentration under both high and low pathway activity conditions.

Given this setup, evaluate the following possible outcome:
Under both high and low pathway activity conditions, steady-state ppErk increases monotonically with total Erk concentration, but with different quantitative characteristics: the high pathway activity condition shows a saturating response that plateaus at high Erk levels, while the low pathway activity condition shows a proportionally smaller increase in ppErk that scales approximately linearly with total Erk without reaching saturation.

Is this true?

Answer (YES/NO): NO